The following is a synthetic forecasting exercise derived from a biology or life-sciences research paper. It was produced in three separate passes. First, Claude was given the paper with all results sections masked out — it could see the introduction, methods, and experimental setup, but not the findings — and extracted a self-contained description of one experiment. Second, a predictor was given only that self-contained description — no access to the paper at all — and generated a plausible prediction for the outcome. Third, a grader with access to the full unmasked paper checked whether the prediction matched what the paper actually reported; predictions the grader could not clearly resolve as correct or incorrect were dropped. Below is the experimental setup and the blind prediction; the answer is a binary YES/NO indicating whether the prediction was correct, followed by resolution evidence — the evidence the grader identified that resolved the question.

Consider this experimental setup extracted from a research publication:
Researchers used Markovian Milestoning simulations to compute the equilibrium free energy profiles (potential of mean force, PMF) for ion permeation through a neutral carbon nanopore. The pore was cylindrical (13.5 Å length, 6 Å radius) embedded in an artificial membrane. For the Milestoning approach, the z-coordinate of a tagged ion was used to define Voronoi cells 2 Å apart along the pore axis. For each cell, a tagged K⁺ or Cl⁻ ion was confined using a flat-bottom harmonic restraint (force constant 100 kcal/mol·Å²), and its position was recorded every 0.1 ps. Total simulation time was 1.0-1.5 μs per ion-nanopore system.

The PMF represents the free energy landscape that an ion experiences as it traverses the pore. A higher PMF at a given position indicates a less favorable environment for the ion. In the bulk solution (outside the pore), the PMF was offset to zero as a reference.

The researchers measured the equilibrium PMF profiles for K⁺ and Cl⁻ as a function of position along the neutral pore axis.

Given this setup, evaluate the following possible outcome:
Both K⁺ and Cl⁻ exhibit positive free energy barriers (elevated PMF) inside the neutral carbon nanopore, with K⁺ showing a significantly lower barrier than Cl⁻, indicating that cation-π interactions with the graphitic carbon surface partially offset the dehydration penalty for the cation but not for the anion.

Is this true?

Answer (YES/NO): NO